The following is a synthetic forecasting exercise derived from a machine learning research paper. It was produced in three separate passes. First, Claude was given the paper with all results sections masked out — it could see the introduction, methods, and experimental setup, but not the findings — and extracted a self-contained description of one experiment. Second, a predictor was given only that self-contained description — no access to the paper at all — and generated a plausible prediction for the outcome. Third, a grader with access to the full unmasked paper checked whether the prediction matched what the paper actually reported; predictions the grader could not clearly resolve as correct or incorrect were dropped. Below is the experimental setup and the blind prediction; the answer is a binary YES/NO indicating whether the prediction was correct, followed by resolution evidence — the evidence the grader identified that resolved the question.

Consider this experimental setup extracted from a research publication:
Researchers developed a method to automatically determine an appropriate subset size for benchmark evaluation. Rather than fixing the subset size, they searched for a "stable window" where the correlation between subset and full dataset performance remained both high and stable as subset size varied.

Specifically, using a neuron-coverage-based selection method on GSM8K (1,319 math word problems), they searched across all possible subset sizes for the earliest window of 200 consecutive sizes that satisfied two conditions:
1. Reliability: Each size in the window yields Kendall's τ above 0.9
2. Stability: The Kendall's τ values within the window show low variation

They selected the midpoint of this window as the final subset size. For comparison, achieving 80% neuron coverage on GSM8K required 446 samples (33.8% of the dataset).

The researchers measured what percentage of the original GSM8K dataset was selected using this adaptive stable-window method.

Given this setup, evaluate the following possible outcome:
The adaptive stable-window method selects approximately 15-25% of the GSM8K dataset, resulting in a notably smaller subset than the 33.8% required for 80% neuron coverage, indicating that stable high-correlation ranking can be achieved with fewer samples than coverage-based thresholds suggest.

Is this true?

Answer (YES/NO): NO